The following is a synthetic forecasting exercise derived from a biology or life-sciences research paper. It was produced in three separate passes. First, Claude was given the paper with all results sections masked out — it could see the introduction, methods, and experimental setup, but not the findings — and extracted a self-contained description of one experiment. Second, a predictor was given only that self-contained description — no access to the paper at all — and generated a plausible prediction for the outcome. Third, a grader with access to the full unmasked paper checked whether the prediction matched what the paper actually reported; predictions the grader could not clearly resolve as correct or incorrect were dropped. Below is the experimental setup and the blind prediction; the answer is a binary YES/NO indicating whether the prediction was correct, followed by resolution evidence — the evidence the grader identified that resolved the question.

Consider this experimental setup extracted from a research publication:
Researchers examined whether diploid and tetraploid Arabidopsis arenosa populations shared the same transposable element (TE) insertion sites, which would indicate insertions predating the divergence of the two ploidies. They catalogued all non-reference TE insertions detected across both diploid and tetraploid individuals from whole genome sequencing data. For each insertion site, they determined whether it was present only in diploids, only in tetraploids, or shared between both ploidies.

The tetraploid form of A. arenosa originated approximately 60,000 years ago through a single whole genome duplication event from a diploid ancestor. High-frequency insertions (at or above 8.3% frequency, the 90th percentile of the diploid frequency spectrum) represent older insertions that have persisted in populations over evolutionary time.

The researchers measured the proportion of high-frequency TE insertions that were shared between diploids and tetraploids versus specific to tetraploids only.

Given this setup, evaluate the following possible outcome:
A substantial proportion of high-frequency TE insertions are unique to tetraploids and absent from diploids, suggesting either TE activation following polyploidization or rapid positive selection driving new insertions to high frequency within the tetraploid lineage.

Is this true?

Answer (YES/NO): NO